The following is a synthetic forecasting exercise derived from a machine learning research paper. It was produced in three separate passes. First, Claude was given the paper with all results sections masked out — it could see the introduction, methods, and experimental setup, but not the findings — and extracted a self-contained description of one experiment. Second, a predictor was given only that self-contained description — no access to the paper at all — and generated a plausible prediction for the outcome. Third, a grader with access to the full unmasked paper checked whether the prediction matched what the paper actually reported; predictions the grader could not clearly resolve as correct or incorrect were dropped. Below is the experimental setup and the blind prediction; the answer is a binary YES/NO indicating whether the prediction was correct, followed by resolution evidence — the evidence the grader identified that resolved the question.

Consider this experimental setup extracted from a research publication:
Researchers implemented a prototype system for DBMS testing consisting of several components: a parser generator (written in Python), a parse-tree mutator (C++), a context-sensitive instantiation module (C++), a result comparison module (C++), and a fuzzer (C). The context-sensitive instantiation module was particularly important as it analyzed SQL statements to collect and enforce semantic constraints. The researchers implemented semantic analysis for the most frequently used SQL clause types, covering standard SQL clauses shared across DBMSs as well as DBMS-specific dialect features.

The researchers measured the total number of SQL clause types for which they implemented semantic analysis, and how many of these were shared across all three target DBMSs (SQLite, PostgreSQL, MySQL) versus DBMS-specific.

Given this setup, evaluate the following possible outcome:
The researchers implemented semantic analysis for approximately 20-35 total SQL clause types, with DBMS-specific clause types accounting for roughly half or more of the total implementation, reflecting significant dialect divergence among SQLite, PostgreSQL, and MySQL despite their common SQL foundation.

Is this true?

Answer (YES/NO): NO